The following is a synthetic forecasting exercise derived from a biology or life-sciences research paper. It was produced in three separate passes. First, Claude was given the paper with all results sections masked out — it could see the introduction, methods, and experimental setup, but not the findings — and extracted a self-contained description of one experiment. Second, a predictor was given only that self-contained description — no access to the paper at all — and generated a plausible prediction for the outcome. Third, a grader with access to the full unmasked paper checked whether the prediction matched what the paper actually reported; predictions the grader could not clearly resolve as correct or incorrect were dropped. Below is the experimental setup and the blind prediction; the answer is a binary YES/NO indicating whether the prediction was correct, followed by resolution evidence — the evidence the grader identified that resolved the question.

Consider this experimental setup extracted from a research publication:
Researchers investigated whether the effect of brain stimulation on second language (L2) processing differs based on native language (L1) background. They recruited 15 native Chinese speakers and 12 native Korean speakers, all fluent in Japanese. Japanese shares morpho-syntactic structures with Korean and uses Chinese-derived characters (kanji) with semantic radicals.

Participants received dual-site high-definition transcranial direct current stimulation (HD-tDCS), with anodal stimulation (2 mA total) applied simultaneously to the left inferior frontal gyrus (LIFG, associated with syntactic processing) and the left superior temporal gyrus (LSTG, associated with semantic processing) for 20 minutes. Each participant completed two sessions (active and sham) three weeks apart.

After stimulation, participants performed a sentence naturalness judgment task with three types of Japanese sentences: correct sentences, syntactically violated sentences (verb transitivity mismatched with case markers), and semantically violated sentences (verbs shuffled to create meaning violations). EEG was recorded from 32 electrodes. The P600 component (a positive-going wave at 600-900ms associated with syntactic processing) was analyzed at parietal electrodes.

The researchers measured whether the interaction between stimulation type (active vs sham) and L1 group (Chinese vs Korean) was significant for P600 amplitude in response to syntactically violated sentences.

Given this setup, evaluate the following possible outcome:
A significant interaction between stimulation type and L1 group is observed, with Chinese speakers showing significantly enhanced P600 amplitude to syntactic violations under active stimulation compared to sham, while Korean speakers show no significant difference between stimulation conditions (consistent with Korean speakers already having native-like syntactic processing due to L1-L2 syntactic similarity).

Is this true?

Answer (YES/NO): NO